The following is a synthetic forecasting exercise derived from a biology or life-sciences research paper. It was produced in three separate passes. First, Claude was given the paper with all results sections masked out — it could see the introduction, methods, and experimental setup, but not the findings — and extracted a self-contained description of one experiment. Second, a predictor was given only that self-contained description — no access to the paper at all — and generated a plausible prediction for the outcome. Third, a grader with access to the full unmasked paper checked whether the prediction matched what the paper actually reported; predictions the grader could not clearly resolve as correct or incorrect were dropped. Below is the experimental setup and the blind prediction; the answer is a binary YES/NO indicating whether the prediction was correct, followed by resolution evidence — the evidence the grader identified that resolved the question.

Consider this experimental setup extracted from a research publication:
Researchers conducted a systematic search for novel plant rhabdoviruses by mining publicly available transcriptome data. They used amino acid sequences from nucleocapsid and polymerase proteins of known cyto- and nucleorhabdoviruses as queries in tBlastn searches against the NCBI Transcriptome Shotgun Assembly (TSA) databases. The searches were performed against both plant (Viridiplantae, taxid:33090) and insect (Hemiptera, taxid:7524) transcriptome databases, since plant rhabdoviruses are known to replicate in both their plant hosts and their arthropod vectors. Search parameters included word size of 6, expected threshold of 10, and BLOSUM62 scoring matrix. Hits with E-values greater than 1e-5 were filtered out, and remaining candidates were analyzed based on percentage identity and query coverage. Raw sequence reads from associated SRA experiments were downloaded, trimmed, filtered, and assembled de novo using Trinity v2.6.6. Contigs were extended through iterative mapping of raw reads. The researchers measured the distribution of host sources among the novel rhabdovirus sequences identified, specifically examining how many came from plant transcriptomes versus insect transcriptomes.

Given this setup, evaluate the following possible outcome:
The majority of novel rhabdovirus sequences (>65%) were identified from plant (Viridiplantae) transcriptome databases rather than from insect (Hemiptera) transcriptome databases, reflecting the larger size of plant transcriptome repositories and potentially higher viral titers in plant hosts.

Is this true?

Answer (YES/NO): YES